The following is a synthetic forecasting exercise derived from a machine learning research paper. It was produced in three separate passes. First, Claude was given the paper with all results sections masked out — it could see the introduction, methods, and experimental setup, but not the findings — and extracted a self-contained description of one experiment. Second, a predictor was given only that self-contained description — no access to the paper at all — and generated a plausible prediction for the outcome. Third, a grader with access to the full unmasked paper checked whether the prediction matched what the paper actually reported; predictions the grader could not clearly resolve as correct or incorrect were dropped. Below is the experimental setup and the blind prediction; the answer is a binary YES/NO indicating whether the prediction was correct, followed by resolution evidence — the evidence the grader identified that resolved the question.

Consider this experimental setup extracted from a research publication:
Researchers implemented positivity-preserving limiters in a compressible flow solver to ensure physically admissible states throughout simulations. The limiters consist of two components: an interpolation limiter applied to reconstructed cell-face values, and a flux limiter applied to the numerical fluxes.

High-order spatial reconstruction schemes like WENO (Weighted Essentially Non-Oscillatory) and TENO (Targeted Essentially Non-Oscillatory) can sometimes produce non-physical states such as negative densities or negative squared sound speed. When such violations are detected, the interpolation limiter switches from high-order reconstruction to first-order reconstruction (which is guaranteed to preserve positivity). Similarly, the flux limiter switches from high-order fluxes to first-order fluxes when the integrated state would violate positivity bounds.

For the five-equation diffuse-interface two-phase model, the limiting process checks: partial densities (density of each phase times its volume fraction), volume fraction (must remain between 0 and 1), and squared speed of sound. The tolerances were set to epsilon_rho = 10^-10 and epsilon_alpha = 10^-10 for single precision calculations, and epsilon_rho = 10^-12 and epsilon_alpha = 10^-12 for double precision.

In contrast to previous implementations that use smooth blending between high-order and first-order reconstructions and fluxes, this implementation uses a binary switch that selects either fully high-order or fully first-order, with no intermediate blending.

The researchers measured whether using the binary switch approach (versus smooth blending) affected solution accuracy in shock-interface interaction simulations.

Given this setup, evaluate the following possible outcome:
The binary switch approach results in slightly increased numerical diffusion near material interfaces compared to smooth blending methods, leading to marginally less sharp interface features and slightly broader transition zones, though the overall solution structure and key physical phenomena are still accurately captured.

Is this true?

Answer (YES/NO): NO